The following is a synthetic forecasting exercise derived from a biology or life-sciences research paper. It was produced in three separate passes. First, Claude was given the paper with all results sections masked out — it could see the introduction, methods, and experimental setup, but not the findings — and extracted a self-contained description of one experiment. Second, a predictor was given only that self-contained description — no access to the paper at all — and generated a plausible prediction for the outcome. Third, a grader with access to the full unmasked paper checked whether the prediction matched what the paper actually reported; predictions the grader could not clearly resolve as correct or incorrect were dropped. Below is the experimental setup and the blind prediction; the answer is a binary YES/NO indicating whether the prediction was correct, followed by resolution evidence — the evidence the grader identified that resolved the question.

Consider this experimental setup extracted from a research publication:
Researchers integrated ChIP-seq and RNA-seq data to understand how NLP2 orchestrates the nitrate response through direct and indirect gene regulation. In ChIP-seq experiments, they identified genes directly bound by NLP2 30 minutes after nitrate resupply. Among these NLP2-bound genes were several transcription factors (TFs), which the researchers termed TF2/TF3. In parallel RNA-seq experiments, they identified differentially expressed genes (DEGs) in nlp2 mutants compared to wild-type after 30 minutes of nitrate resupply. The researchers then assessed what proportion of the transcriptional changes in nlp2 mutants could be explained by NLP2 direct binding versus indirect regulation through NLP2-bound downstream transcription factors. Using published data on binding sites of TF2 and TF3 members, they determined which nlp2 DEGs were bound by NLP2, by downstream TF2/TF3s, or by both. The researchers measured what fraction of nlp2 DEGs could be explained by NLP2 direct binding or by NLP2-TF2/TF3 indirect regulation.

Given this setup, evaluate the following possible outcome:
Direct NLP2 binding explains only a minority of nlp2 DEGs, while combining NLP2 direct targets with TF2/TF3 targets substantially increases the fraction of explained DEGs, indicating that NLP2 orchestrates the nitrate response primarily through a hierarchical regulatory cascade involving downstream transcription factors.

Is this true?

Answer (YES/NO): YES